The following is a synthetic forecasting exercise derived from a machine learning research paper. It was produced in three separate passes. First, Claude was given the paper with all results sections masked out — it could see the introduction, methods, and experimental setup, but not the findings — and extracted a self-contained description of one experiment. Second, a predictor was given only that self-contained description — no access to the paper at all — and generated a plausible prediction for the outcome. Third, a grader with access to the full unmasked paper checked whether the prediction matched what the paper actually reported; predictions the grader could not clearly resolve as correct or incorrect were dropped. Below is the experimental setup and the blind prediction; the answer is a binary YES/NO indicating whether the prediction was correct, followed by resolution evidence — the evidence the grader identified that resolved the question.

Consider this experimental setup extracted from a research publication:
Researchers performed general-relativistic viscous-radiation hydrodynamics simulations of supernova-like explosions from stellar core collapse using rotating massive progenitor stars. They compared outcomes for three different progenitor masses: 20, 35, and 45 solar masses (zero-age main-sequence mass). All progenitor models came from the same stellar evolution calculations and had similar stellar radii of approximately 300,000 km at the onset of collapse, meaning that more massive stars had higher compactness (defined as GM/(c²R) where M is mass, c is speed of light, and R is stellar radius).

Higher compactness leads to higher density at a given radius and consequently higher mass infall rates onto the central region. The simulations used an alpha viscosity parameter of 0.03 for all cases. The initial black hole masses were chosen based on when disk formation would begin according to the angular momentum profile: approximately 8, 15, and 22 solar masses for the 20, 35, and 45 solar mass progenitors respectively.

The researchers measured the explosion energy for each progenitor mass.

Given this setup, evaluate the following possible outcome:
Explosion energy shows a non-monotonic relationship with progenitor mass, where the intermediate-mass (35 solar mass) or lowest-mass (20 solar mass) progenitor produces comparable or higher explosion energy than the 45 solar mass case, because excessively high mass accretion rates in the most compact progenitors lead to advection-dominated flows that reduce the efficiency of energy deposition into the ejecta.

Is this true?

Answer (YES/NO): NO